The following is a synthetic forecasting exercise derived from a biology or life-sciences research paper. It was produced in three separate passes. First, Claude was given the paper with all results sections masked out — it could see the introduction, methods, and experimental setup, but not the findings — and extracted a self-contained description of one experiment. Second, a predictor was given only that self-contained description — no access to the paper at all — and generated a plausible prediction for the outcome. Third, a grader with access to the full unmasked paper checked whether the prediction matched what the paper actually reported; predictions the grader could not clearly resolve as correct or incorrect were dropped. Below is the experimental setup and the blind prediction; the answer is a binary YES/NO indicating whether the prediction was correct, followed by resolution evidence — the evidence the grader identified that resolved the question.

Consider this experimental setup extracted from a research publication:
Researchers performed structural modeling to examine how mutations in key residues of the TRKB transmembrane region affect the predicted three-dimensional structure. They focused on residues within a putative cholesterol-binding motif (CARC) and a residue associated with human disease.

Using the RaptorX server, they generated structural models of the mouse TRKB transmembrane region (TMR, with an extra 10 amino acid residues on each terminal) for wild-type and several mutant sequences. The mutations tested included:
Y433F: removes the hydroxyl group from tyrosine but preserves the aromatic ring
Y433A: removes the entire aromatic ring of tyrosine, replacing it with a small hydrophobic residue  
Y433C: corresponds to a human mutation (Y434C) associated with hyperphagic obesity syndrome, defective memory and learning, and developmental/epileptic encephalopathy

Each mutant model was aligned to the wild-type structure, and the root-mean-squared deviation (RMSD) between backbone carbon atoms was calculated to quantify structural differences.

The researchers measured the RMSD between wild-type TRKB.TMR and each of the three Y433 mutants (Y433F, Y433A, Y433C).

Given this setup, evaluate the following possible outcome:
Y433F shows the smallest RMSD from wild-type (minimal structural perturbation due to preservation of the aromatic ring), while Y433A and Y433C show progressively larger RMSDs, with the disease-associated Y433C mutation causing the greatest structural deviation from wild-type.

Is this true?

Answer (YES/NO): YES